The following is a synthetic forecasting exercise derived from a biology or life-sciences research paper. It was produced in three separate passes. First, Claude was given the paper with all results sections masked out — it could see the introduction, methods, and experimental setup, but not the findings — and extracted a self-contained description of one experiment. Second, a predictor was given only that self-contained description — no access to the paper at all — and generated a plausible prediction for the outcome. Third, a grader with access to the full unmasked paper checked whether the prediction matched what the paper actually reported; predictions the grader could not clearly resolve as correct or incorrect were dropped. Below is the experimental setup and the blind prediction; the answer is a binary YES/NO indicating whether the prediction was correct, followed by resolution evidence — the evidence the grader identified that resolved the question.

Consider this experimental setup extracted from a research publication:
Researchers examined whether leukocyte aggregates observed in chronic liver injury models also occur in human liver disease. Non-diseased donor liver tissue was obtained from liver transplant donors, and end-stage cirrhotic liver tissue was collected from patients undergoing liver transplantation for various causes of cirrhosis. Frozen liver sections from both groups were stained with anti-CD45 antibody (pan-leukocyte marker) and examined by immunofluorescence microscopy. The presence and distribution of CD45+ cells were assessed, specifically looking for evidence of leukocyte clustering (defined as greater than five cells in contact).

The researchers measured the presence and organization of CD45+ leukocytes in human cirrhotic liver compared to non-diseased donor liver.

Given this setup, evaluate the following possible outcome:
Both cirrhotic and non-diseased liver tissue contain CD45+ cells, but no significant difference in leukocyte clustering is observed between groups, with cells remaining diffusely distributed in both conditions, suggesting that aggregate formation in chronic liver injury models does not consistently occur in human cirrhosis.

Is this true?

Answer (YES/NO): NO